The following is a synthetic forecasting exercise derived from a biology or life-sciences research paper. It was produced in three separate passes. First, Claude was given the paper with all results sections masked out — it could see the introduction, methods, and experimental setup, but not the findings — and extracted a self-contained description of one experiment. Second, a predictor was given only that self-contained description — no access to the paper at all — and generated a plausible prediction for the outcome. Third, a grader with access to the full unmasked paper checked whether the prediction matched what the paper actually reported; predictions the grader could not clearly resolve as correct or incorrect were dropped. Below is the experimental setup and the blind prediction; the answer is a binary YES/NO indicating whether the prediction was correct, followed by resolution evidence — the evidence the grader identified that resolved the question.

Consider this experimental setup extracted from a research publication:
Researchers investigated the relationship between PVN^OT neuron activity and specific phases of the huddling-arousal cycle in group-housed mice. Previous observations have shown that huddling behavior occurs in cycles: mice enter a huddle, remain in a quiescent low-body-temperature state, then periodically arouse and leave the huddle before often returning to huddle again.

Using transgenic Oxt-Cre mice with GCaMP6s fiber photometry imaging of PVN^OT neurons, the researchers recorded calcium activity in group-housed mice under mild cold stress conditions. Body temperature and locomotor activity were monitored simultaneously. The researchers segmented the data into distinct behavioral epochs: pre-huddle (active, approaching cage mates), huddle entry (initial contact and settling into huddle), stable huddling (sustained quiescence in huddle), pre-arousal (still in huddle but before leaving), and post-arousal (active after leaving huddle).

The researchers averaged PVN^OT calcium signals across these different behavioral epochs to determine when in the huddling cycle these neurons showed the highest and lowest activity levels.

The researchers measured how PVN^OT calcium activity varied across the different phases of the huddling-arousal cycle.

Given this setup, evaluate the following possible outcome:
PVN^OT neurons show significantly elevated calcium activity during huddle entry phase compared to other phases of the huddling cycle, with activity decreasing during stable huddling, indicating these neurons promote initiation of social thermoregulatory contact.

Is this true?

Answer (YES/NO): NO